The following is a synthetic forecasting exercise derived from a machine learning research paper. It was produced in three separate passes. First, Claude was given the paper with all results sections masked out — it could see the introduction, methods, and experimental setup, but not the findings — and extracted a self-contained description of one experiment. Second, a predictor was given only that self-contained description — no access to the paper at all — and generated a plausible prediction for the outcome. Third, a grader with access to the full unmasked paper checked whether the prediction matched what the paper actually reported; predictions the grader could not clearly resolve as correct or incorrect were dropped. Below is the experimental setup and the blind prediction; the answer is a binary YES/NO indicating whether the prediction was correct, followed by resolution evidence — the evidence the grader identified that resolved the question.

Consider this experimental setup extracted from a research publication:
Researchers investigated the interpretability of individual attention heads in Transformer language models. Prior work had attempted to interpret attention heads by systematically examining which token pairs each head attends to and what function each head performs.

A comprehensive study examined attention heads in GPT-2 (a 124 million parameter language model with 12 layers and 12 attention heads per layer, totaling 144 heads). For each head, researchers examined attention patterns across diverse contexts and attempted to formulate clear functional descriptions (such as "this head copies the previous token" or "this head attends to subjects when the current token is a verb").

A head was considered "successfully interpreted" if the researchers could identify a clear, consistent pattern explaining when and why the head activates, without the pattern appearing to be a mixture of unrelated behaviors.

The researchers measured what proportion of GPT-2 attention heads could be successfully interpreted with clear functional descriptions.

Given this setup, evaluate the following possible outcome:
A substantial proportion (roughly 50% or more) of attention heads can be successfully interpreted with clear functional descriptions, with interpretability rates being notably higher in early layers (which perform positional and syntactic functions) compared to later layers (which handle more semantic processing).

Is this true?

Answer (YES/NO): NO